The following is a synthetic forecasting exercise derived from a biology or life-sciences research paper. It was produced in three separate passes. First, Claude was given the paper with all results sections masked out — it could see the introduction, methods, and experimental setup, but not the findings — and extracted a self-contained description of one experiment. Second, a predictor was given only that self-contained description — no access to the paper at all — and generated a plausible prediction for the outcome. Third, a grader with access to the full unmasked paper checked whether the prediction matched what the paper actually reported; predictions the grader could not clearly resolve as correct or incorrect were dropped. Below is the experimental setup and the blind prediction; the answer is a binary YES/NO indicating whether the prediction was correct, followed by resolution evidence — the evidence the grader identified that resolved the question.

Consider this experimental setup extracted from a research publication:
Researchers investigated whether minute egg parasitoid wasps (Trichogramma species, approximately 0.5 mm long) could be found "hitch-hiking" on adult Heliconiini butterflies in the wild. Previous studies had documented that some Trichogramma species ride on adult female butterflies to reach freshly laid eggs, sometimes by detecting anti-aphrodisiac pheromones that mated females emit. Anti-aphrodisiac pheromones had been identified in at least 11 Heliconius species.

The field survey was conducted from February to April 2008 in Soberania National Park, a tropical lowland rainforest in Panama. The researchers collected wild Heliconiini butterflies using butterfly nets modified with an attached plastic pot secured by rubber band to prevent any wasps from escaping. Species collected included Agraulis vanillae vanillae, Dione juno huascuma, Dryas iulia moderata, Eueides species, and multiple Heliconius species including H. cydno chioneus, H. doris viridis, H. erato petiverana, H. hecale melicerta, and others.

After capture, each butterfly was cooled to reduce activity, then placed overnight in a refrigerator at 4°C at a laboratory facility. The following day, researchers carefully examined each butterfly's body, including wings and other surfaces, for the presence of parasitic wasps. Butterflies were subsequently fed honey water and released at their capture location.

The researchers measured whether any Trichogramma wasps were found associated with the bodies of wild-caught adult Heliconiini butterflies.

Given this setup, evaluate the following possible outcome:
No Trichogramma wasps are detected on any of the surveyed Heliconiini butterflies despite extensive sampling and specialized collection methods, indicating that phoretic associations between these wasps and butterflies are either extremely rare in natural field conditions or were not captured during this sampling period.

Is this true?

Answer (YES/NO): NO